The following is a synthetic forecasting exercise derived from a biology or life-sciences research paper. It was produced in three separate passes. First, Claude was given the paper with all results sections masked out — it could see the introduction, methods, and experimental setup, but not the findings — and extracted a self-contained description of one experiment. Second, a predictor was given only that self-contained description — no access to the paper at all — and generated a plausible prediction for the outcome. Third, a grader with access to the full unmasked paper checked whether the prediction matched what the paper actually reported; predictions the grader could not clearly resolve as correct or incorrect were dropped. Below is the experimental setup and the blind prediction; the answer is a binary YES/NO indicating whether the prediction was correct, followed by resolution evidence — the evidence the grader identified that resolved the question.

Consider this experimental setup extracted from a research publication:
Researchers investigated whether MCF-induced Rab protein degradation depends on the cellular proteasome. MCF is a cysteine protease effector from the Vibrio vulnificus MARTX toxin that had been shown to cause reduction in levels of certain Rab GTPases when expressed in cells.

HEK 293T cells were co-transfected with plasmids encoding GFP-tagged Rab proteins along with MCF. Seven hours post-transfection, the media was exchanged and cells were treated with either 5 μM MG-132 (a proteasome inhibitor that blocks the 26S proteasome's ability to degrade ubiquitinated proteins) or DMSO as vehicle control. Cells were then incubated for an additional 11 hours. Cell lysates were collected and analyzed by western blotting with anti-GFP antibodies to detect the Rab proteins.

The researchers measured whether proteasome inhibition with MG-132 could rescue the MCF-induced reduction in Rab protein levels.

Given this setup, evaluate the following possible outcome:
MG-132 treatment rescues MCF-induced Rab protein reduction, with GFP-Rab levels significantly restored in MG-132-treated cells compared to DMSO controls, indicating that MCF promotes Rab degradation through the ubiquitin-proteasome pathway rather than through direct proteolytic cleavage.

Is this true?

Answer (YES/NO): NO